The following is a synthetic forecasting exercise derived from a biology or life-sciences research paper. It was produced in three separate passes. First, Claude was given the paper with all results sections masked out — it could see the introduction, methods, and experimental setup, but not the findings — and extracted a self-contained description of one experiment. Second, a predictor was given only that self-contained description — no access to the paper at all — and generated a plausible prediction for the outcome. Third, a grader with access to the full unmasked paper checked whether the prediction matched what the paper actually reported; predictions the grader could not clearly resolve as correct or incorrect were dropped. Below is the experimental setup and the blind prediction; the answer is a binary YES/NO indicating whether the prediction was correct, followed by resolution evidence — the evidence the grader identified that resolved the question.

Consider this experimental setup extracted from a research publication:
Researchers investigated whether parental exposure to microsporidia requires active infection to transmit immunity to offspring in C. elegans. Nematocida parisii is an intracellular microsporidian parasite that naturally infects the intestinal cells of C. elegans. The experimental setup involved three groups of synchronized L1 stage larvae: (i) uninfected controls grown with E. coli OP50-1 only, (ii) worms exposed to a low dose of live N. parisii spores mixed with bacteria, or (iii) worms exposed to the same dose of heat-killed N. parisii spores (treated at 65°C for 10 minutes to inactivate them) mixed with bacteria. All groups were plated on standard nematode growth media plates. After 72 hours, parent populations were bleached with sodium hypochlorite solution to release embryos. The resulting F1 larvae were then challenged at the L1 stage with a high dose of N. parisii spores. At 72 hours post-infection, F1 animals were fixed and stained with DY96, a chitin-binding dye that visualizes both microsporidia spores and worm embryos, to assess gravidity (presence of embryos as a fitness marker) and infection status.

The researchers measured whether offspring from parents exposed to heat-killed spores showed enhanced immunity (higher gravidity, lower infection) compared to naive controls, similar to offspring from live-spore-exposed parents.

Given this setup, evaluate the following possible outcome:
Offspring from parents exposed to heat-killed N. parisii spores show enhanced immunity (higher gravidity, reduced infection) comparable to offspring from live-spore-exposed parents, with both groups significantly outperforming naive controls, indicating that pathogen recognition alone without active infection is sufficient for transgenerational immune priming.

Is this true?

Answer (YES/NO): NO